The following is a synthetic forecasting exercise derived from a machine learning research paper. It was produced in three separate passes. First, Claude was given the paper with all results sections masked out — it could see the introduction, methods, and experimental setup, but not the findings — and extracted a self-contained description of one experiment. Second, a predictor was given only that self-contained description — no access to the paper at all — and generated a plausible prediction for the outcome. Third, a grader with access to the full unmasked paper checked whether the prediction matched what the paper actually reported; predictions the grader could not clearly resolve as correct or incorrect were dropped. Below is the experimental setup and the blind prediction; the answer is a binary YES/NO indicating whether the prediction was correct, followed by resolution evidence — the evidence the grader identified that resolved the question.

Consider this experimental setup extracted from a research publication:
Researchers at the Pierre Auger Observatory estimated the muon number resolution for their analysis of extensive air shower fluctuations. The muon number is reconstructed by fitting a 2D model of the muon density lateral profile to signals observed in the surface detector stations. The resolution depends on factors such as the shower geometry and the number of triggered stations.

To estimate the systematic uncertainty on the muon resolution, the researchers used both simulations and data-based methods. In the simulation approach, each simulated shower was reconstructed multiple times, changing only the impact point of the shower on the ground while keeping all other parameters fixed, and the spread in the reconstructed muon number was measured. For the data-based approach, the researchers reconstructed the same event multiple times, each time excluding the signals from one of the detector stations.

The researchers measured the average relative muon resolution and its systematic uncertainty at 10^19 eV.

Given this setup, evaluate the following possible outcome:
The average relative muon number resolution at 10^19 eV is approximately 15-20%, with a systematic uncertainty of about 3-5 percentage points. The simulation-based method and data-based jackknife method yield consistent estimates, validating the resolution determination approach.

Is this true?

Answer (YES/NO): NO